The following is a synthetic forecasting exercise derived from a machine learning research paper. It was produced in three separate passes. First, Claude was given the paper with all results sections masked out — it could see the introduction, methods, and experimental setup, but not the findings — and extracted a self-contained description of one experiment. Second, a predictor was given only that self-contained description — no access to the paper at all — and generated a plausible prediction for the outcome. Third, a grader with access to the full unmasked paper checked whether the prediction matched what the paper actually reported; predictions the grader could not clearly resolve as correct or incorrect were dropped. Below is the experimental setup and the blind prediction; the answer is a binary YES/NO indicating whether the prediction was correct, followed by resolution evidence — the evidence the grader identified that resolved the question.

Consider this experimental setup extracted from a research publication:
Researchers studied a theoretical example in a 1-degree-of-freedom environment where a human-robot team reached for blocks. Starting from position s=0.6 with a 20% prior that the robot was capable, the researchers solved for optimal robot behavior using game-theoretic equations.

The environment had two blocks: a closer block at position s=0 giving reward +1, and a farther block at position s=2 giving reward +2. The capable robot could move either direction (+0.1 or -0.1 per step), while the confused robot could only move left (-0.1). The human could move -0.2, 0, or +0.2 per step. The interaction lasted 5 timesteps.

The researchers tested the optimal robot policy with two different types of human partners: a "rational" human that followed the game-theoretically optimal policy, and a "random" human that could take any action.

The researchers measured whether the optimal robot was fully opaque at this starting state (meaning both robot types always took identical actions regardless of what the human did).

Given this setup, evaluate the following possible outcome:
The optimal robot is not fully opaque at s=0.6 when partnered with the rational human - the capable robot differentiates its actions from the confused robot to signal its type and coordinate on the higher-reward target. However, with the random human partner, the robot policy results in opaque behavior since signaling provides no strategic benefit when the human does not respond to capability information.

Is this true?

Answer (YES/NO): NO